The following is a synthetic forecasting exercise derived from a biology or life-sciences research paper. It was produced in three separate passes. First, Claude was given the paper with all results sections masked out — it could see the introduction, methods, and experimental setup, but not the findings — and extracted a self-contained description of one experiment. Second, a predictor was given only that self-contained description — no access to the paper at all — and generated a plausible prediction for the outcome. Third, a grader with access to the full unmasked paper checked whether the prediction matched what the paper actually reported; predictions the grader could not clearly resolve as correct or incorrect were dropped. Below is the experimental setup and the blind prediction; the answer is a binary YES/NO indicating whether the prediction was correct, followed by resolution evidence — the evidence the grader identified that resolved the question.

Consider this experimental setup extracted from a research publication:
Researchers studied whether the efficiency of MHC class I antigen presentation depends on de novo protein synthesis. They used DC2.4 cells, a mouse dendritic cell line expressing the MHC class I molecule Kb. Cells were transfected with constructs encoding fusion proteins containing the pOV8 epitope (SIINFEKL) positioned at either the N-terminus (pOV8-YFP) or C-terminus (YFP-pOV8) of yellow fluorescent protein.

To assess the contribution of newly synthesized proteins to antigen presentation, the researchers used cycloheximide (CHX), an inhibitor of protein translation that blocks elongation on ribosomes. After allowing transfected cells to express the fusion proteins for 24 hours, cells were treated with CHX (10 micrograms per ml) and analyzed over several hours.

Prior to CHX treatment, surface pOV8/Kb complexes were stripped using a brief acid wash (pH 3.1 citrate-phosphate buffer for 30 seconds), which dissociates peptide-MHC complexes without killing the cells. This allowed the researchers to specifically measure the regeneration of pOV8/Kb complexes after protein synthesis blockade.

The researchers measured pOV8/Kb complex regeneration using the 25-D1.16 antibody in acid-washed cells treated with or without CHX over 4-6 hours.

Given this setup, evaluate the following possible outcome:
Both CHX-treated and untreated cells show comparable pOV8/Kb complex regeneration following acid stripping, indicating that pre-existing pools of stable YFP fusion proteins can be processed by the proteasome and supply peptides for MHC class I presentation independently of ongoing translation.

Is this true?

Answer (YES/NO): NO